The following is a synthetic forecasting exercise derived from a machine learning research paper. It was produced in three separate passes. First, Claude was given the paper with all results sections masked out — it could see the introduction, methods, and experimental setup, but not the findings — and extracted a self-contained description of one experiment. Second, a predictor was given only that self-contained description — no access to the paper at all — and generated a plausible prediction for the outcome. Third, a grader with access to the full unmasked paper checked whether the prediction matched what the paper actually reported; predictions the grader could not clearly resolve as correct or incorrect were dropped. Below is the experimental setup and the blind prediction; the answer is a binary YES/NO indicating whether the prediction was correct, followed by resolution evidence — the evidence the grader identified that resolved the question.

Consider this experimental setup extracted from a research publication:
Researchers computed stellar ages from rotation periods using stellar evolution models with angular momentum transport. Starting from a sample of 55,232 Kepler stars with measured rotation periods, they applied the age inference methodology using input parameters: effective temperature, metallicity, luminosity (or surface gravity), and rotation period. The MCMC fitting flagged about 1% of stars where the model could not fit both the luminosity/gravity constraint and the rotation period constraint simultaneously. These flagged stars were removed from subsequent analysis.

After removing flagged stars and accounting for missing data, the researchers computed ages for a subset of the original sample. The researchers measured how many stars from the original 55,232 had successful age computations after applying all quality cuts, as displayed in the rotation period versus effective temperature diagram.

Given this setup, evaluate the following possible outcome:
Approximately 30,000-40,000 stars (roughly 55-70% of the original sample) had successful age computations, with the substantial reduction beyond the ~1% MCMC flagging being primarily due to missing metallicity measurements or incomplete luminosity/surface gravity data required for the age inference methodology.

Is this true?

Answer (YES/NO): NO